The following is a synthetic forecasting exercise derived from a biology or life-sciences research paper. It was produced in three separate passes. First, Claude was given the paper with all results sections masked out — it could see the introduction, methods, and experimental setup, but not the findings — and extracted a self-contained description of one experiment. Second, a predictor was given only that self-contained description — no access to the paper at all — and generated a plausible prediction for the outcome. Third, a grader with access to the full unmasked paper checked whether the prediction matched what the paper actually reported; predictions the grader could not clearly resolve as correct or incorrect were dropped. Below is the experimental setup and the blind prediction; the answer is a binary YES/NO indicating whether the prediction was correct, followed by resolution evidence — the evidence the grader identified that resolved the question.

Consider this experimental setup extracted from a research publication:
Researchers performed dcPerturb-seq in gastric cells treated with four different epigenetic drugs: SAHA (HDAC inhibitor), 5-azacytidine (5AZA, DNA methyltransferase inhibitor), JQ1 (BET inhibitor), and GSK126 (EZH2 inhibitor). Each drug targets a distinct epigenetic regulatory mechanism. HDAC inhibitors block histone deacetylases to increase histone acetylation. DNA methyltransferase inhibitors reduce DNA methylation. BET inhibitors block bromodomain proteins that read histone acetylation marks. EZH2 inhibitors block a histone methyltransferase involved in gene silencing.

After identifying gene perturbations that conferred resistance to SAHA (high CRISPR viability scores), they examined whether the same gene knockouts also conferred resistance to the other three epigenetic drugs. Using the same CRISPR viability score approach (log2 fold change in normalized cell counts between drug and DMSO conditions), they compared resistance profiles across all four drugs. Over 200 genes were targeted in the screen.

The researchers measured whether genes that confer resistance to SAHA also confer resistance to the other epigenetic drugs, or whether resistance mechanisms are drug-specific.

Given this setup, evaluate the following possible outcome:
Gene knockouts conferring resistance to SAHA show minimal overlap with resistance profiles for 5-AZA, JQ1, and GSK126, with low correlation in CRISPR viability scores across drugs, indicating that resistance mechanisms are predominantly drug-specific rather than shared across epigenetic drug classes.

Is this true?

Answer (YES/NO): NO